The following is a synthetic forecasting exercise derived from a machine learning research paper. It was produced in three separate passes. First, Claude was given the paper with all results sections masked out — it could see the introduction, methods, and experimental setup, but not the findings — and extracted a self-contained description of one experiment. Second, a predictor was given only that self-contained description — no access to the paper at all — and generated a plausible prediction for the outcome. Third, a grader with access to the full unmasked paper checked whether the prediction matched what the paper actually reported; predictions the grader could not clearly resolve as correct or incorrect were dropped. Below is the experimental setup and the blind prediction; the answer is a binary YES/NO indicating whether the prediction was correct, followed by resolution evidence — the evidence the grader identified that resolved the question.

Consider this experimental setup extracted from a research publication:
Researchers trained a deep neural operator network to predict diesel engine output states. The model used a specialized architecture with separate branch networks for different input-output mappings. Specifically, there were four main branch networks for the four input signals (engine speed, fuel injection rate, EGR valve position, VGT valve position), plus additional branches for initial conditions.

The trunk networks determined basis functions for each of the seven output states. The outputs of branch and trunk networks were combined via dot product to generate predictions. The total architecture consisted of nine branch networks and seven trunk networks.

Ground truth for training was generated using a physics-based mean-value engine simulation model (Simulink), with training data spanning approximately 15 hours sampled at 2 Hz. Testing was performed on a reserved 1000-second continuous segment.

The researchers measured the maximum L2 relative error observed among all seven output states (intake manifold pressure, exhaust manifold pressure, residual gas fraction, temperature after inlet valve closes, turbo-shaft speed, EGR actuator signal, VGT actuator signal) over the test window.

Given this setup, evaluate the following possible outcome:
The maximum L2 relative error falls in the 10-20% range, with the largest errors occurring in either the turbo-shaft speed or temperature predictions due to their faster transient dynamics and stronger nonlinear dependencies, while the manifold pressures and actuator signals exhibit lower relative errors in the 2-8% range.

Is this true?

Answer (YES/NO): NO